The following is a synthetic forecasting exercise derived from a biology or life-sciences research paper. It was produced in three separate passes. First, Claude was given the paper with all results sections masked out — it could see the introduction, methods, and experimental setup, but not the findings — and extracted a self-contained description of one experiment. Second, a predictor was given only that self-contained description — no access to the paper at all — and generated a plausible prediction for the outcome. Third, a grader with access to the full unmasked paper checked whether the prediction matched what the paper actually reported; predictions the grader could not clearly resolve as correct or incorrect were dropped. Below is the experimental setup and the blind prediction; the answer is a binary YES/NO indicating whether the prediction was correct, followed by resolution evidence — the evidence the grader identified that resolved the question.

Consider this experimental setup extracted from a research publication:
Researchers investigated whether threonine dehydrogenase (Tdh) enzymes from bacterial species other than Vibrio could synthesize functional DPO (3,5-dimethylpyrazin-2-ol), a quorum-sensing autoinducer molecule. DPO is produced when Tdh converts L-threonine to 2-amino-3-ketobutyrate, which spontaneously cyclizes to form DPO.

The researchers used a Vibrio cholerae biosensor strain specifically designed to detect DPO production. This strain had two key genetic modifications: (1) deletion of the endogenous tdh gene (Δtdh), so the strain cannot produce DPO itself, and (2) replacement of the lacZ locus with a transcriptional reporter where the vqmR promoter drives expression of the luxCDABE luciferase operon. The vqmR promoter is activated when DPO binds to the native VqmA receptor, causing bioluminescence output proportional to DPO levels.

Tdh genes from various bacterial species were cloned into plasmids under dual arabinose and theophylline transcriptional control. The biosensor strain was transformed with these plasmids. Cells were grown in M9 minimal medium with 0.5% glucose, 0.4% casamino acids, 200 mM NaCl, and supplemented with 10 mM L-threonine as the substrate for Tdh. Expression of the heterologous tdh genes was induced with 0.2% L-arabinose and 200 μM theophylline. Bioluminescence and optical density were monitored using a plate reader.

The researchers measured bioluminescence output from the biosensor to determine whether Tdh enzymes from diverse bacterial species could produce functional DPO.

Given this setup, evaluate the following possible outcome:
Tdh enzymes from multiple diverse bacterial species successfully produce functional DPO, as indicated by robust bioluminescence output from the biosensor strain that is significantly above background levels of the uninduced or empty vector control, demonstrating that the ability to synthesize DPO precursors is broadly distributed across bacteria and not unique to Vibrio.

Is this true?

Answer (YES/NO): YES